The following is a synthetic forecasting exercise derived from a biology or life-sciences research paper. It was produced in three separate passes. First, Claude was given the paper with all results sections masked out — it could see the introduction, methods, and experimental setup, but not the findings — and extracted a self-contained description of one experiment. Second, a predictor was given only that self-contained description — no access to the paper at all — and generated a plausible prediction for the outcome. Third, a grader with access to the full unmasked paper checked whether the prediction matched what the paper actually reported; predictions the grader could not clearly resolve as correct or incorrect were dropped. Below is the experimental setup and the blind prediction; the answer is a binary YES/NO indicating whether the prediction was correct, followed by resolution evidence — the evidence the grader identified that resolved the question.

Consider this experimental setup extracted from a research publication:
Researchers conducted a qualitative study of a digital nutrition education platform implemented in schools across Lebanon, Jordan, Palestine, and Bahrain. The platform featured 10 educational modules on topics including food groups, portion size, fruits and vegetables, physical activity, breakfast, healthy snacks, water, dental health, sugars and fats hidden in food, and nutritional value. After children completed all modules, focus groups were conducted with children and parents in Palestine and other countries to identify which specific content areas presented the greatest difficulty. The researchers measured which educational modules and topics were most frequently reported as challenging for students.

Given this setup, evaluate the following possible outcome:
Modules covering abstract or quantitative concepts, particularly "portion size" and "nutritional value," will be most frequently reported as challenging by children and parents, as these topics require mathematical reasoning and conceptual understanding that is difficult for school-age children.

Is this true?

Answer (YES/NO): NO